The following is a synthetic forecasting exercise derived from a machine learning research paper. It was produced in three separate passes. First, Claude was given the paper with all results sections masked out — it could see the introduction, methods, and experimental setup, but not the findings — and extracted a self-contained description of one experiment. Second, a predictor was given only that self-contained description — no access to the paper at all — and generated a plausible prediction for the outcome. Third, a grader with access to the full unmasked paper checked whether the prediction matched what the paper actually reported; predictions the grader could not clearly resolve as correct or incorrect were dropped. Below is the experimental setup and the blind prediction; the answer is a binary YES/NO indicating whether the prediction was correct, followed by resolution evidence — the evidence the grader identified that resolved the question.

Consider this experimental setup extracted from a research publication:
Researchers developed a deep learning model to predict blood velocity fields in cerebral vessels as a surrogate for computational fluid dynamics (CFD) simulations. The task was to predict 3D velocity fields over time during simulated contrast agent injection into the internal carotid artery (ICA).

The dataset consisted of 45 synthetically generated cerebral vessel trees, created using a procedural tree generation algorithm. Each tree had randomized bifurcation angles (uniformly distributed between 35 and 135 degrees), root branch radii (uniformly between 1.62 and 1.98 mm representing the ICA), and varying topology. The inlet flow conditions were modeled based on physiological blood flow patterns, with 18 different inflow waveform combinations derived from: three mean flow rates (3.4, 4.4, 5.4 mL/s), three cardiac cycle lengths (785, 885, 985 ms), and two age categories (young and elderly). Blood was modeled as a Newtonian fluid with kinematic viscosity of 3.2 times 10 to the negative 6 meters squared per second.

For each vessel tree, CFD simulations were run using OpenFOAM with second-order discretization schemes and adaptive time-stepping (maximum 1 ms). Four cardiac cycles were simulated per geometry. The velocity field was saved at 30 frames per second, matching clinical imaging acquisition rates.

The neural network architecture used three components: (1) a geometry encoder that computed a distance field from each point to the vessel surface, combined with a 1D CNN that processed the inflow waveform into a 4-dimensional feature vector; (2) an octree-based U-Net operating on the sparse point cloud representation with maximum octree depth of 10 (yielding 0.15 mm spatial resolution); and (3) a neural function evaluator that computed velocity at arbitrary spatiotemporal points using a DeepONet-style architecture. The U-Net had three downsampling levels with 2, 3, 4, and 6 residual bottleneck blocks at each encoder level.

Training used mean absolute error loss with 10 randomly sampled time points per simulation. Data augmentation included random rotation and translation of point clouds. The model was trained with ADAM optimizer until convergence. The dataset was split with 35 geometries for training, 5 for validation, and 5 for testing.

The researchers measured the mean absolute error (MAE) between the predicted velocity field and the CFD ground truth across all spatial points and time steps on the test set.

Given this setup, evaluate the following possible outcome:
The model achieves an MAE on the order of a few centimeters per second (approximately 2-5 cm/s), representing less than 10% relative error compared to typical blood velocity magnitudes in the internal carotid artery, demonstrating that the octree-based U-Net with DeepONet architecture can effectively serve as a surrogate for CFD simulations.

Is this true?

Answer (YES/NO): YES